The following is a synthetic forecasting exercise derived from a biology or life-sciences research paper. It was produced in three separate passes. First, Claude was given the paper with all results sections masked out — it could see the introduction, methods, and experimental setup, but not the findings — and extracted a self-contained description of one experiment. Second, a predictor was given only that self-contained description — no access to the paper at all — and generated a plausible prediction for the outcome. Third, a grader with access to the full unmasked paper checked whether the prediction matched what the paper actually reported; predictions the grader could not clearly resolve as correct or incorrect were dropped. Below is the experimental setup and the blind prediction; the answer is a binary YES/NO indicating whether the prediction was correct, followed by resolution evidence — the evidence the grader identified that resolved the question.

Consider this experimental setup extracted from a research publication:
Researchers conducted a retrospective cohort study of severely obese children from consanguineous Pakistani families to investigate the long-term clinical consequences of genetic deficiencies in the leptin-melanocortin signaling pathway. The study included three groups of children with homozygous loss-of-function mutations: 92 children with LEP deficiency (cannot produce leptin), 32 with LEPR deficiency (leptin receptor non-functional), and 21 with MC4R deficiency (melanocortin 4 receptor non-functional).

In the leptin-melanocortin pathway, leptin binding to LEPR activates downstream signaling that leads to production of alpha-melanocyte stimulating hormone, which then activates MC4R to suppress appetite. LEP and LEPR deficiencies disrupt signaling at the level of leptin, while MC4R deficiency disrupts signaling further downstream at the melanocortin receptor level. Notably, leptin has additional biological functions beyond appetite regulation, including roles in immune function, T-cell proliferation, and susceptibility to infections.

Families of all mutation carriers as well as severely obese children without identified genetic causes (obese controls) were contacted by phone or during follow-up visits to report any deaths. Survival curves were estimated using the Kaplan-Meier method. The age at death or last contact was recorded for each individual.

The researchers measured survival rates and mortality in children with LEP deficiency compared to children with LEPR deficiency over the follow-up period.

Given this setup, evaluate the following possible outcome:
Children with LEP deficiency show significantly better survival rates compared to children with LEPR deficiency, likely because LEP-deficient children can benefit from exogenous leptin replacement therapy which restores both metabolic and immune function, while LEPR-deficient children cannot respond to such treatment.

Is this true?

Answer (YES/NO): NO